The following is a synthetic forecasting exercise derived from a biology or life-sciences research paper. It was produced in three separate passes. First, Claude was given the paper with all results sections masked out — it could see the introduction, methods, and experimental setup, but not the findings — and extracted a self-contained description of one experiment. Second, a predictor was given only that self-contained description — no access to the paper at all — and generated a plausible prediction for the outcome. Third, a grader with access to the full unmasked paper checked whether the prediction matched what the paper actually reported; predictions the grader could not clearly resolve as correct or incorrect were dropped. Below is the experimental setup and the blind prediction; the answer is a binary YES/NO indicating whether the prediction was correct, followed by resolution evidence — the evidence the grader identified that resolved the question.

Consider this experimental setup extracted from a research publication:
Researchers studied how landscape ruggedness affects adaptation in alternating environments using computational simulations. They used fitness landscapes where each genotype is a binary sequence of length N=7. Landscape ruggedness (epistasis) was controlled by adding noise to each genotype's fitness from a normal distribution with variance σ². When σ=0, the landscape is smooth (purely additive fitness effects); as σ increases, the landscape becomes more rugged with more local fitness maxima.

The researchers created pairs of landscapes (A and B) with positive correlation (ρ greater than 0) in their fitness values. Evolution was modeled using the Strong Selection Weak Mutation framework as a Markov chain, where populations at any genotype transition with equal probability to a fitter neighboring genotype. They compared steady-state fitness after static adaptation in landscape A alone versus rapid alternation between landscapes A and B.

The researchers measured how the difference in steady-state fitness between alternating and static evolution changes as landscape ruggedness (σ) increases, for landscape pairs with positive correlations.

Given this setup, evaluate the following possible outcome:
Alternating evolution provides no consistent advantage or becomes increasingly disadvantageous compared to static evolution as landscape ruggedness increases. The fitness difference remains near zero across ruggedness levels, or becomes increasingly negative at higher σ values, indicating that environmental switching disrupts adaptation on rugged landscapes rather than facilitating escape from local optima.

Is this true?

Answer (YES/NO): NO